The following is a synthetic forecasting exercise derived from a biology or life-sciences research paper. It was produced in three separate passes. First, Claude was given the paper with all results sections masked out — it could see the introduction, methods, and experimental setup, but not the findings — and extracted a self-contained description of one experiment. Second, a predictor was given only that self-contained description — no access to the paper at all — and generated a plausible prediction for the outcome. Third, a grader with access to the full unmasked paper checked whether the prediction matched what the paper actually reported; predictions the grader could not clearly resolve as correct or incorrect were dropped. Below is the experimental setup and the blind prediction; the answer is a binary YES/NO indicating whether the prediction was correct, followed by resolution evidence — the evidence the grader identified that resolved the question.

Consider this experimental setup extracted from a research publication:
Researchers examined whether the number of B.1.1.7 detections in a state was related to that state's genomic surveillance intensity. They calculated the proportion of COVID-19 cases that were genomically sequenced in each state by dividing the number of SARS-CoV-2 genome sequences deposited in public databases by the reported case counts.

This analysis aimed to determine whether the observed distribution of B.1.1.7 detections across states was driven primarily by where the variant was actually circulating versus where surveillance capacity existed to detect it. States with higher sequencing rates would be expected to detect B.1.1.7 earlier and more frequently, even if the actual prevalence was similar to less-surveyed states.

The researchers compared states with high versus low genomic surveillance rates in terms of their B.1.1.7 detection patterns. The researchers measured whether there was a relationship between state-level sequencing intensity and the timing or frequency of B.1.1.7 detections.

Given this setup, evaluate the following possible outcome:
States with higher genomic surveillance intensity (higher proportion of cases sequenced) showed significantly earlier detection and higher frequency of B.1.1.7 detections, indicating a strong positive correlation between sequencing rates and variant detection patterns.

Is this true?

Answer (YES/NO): NO